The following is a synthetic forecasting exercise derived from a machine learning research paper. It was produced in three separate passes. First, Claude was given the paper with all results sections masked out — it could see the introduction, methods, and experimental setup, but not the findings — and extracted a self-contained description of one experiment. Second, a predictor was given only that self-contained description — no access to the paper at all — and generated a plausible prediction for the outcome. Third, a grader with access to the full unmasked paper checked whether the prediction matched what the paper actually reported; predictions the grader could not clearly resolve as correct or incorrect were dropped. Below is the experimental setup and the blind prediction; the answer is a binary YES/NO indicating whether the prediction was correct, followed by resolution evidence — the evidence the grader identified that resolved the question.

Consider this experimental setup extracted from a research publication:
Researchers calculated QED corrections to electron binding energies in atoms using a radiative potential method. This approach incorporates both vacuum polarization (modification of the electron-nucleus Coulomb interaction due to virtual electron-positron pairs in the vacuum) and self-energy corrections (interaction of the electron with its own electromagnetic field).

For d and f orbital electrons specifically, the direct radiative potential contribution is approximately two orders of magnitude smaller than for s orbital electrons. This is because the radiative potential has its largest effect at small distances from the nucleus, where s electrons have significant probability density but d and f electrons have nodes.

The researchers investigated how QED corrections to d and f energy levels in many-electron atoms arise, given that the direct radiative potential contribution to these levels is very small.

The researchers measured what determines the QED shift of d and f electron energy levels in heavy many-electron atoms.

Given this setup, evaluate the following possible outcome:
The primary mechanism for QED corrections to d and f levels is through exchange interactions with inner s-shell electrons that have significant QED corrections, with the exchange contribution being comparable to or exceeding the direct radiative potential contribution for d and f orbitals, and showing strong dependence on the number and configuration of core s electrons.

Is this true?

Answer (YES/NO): NO